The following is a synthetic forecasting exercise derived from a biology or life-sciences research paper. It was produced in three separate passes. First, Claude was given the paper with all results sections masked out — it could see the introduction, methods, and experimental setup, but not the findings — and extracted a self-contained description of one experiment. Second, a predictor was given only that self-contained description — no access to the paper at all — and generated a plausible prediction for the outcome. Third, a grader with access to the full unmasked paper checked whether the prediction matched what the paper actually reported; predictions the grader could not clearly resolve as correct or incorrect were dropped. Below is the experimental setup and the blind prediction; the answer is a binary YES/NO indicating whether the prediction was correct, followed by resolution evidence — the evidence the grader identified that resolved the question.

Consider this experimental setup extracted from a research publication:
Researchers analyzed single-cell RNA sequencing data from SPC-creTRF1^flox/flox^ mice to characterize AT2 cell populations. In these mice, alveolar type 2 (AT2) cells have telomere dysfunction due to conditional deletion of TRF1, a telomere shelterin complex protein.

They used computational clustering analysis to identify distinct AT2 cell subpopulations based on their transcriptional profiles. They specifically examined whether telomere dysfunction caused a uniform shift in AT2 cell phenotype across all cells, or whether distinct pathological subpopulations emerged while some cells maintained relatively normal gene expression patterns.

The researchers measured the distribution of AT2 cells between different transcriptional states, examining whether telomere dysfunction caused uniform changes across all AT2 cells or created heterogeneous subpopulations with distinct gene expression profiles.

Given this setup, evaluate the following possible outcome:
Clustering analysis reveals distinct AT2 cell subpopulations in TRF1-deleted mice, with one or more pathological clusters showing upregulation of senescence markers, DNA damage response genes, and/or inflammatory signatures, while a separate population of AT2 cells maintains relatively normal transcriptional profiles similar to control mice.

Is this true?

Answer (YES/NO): YES